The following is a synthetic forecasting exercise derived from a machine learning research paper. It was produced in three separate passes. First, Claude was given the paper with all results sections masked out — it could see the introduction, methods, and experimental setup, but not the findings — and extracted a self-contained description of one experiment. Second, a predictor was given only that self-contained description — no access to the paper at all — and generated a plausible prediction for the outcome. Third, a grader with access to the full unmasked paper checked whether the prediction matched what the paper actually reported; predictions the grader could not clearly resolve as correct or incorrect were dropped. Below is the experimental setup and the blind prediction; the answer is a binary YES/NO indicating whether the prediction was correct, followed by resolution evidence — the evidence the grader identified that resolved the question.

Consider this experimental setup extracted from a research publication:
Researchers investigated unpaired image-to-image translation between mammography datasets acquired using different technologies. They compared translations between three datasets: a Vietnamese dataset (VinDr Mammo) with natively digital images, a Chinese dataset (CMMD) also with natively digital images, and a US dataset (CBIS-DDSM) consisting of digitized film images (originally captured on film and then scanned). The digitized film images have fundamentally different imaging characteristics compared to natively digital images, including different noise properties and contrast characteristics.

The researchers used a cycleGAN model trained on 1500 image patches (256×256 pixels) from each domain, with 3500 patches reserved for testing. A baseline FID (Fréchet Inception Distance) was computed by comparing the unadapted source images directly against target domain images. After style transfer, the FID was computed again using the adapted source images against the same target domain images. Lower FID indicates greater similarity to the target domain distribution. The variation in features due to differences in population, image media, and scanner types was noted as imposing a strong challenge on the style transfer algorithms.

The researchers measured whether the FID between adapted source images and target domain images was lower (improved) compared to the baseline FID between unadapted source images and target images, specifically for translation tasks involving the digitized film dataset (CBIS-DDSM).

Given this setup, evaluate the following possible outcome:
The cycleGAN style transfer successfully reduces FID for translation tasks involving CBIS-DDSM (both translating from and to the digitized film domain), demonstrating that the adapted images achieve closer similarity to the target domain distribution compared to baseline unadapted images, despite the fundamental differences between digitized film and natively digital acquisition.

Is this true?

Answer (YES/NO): YES